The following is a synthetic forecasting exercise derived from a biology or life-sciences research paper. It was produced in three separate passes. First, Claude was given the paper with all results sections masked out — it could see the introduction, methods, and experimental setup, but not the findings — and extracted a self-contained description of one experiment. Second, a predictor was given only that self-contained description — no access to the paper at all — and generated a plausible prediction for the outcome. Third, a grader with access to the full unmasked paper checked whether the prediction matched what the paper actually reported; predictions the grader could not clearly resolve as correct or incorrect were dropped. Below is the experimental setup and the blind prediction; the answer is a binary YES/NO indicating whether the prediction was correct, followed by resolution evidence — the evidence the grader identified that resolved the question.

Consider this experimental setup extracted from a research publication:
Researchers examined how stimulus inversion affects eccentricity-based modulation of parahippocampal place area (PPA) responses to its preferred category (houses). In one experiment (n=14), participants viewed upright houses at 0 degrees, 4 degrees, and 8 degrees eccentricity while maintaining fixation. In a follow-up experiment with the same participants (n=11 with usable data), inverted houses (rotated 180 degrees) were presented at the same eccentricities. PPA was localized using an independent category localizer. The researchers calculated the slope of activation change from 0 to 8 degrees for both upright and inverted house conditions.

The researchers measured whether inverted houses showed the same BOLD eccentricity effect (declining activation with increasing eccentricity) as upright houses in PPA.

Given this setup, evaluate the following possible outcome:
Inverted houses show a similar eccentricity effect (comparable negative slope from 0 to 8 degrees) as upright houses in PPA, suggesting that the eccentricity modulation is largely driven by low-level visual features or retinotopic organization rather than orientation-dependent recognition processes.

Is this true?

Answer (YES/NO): NO